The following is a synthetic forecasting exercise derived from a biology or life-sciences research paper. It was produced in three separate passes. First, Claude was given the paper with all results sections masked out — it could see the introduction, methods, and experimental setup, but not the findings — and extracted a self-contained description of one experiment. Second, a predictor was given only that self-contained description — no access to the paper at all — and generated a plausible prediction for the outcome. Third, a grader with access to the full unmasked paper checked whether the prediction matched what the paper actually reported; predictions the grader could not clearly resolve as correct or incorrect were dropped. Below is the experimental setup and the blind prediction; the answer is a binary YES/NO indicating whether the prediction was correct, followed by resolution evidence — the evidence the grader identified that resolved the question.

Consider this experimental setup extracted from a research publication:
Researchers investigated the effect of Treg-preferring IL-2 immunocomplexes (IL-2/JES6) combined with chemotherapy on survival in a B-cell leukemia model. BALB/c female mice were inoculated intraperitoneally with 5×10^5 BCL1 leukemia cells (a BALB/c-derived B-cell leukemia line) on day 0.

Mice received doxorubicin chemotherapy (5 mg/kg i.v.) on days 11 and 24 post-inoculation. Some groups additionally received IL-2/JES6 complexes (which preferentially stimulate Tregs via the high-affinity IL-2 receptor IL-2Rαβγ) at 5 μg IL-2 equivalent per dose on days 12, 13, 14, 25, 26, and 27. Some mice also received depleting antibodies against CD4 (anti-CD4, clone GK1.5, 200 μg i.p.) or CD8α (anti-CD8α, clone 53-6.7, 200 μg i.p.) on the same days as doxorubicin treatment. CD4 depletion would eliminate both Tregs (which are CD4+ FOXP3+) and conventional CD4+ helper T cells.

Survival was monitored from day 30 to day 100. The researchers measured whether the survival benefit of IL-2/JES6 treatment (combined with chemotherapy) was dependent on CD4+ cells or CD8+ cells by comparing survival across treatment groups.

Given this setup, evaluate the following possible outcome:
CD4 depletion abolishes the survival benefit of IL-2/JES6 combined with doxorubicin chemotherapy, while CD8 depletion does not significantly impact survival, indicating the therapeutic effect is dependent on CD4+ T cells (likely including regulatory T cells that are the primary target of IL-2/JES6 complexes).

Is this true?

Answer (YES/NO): NO